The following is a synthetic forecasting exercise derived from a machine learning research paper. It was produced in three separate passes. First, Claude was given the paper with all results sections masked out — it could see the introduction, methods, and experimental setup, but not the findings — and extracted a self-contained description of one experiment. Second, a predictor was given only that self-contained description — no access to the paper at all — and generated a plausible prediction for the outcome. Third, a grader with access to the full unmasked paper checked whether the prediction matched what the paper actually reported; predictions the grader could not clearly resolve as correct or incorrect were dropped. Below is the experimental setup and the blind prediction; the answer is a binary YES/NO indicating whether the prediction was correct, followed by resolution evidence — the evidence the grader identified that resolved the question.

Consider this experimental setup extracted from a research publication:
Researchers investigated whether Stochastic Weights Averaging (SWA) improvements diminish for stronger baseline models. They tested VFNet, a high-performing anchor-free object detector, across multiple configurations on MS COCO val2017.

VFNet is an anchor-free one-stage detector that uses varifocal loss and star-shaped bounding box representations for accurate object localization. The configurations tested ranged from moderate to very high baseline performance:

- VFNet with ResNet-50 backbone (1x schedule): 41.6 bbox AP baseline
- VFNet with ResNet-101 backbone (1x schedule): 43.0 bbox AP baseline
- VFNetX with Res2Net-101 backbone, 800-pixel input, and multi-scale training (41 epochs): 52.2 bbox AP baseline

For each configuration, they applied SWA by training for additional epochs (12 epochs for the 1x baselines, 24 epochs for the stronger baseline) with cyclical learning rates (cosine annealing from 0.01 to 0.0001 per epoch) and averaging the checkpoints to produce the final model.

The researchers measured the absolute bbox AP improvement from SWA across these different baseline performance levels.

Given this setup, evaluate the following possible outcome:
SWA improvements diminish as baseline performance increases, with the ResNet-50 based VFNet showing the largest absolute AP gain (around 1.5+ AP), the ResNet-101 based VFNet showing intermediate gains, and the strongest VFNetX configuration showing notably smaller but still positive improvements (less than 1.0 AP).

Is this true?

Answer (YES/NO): NO